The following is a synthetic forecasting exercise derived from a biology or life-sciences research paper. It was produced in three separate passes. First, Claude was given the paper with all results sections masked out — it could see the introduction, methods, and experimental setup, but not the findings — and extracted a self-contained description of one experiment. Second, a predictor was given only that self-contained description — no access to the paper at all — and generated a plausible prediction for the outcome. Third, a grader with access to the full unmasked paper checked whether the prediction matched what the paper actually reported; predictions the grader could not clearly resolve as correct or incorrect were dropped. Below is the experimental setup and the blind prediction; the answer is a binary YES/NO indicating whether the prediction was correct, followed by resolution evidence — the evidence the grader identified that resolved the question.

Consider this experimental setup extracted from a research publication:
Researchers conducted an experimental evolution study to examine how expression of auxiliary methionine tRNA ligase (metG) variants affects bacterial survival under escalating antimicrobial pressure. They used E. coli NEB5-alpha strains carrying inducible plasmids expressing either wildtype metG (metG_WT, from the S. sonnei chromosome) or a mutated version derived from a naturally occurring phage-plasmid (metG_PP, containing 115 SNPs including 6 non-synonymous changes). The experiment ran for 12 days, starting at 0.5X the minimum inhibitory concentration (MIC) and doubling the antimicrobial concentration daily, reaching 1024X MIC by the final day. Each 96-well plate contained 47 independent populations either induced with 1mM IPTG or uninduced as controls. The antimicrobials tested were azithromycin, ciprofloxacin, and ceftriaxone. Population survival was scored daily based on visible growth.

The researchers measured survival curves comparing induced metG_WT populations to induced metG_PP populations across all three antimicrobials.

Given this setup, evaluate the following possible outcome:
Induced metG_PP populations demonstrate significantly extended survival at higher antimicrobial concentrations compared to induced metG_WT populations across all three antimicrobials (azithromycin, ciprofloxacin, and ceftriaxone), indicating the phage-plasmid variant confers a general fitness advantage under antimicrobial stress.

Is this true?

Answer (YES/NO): NO